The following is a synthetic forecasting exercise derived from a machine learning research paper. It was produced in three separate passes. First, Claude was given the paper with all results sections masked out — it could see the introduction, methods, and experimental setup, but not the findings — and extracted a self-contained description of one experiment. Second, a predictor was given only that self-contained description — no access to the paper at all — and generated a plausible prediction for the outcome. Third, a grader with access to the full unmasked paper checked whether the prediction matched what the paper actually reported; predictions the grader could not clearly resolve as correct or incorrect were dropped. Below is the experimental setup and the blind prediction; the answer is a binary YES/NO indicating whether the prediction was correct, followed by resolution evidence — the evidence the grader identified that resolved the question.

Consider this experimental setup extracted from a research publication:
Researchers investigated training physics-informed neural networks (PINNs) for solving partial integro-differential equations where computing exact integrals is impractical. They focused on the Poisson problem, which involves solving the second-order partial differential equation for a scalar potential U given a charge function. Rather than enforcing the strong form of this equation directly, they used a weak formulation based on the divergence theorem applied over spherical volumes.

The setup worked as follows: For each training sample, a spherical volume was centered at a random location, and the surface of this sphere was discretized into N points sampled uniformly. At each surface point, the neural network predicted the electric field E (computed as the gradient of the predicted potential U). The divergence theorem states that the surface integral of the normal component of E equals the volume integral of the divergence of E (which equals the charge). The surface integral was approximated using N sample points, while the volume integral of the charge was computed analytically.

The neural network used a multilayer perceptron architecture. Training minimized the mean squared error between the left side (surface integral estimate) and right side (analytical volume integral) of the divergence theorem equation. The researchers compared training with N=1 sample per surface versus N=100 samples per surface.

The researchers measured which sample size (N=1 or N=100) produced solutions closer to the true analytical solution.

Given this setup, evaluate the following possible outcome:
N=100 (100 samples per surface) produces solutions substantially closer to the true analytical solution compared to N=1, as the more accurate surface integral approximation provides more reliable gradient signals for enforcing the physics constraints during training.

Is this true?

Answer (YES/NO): YES